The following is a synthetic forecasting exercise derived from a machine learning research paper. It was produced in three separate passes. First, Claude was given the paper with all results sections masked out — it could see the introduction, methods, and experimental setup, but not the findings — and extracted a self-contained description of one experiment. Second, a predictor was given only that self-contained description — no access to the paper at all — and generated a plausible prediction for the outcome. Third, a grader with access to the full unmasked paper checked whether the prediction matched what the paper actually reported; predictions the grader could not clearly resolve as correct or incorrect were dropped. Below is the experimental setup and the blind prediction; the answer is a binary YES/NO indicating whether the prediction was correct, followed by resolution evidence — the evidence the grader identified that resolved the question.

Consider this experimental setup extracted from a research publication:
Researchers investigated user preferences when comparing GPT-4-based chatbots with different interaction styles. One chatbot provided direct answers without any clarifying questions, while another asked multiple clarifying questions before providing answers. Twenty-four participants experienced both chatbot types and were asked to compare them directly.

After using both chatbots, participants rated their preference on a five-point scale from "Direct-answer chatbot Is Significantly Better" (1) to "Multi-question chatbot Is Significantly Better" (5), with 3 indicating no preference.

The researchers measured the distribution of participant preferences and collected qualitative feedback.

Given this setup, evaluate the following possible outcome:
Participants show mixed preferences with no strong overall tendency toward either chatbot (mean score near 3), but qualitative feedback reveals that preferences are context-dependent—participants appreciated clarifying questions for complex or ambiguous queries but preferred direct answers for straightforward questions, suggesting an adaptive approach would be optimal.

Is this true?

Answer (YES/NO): NO